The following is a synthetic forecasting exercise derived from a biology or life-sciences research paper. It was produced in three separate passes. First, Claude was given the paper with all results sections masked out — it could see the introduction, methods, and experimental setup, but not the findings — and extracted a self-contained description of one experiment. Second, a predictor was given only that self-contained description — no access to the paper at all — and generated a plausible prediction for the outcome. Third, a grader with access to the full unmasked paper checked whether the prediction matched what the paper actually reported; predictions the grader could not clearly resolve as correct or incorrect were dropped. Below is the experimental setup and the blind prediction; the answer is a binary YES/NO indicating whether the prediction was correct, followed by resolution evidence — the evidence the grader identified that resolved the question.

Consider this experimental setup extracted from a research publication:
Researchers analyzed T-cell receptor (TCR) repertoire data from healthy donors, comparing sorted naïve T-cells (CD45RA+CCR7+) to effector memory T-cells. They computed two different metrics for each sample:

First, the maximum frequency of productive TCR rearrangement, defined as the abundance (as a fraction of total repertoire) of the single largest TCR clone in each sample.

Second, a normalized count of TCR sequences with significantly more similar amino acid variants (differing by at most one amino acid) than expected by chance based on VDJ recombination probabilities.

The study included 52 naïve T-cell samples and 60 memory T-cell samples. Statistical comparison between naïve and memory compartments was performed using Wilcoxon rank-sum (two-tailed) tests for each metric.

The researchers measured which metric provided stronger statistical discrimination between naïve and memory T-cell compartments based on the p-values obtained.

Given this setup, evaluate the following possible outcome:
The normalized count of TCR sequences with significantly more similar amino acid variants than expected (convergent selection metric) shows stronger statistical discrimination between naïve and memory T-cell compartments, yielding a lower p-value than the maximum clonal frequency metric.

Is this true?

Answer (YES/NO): YES